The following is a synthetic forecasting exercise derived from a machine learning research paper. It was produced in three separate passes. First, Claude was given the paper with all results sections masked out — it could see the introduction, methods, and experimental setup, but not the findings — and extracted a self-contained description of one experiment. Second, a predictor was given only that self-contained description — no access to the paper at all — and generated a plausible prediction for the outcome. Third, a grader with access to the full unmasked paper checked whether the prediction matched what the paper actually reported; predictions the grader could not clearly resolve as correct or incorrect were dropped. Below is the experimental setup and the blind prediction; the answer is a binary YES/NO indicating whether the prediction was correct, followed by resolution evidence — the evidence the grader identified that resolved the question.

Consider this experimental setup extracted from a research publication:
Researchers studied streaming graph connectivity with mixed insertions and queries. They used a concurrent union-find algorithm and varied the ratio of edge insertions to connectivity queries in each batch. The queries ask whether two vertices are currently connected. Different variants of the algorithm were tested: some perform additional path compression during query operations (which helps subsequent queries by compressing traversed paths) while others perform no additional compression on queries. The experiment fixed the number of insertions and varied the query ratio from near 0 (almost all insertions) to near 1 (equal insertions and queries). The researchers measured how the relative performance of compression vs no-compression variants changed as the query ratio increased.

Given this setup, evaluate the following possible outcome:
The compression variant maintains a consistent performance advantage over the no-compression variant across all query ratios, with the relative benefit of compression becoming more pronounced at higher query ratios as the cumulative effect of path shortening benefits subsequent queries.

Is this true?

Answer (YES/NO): NO